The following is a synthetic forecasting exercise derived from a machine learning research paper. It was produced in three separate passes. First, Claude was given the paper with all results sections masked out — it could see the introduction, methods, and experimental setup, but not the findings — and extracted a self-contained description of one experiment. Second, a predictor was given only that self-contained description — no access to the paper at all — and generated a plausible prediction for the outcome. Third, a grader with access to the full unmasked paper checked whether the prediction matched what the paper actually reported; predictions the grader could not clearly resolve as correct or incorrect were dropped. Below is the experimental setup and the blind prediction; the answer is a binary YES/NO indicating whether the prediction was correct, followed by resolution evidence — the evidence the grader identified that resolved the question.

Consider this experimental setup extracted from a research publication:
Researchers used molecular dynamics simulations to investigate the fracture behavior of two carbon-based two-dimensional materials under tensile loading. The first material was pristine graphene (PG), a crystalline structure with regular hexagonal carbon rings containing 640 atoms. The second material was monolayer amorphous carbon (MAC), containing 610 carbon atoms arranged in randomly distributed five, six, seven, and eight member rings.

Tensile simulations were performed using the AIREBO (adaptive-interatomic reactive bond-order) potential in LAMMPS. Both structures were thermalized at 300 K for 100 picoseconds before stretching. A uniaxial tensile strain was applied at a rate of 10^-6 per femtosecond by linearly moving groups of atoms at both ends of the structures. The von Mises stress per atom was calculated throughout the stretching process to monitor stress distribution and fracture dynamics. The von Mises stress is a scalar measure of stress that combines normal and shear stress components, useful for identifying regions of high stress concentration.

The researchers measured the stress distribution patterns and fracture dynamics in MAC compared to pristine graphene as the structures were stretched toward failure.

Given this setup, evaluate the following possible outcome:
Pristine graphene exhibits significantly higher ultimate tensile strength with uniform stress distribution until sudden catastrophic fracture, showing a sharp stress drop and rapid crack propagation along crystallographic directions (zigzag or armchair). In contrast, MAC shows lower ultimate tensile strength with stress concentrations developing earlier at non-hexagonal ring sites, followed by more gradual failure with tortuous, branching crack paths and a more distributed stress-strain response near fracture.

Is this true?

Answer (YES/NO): NO